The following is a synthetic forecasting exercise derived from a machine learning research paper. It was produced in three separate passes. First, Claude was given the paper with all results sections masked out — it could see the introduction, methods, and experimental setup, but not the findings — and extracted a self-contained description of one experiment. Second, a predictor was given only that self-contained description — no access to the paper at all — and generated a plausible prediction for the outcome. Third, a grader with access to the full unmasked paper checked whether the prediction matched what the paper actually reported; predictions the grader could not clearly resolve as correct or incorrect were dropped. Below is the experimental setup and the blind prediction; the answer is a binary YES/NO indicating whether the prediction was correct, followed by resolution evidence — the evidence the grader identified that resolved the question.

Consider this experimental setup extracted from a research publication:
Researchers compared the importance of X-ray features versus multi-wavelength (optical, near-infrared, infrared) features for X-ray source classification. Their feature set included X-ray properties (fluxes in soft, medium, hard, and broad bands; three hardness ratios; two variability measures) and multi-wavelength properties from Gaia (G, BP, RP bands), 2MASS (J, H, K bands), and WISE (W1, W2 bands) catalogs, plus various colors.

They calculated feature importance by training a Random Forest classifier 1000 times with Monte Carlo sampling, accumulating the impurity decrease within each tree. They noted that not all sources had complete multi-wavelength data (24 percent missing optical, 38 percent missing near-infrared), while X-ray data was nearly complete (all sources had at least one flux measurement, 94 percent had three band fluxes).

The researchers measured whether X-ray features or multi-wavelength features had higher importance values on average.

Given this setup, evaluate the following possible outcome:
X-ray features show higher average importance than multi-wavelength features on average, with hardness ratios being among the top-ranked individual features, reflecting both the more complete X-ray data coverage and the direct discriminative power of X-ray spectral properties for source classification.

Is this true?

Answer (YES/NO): NO